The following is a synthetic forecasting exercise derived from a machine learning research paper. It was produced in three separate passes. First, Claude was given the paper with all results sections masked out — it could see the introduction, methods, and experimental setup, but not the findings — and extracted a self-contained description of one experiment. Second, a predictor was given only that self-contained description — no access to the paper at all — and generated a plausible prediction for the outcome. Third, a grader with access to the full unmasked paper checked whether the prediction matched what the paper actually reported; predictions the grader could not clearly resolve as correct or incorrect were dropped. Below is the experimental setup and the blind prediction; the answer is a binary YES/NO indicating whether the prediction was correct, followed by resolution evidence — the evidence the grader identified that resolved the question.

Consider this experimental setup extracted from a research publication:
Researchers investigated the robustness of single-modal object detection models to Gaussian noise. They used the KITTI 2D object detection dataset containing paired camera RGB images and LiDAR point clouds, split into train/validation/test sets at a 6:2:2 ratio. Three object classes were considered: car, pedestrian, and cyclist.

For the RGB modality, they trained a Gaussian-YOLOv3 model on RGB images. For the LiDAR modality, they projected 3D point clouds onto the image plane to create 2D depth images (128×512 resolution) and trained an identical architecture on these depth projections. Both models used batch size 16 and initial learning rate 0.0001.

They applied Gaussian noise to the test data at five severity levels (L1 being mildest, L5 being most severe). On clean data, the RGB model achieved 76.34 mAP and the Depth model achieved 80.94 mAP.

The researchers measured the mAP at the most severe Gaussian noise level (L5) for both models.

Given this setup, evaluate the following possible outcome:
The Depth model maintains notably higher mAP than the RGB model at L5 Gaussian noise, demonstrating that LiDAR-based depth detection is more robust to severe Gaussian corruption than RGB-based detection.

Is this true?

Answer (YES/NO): YES